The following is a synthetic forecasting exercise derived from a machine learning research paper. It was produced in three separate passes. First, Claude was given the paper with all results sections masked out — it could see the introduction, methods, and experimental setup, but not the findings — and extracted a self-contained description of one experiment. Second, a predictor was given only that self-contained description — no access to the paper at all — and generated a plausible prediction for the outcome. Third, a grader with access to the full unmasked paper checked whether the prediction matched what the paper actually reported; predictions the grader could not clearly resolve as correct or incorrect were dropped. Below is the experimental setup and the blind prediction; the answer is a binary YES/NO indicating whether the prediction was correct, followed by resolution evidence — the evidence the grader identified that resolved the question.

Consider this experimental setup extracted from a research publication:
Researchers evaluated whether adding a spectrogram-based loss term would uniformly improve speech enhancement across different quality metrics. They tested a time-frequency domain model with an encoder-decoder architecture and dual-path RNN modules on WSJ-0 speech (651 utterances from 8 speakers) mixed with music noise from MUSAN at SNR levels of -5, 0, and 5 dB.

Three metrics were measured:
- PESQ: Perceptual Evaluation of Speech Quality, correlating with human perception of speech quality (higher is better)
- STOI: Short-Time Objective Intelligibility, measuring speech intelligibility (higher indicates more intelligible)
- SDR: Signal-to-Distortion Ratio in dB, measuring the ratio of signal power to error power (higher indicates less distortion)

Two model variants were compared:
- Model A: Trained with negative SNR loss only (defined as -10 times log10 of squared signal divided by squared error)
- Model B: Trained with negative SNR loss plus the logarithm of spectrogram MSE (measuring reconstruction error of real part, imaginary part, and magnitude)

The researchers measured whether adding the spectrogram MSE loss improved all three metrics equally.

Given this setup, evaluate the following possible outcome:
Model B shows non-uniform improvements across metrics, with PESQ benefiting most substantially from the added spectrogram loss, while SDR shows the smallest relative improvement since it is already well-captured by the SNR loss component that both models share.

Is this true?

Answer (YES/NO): NO